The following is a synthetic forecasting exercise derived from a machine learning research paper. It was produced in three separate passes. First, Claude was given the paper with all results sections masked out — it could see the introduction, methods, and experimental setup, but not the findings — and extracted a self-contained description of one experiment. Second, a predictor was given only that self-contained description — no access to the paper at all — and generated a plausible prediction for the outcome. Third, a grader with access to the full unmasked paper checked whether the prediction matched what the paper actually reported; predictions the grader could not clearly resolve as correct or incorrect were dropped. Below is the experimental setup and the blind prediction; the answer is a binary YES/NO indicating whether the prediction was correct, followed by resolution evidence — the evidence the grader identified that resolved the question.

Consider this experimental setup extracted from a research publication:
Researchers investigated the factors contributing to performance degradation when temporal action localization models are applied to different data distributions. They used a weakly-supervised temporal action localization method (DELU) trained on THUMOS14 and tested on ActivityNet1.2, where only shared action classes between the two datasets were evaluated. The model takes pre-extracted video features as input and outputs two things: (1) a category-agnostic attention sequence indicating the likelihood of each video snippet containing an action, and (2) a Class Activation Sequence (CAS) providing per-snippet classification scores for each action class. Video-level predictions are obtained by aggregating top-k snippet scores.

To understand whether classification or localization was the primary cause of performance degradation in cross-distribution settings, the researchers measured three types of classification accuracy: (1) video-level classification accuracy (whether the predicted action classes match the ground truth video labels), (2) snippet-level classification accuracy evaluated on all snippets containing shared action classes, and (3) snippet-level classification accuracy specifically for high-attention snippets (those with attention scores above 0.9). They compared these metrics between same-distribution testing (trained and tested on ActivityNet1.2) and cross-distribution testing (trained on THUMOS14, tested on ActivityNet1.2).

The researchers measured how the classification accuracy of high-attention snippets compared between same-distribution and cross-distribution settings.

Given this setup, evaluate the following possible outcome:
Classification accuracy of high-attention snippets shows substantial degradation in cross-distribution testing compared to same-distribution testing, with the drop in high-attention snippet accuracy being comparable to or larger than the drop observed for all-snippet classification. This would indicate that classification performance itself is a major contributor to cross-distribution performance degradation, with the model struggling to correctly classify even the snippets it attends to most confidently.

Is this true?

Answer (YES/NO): NO